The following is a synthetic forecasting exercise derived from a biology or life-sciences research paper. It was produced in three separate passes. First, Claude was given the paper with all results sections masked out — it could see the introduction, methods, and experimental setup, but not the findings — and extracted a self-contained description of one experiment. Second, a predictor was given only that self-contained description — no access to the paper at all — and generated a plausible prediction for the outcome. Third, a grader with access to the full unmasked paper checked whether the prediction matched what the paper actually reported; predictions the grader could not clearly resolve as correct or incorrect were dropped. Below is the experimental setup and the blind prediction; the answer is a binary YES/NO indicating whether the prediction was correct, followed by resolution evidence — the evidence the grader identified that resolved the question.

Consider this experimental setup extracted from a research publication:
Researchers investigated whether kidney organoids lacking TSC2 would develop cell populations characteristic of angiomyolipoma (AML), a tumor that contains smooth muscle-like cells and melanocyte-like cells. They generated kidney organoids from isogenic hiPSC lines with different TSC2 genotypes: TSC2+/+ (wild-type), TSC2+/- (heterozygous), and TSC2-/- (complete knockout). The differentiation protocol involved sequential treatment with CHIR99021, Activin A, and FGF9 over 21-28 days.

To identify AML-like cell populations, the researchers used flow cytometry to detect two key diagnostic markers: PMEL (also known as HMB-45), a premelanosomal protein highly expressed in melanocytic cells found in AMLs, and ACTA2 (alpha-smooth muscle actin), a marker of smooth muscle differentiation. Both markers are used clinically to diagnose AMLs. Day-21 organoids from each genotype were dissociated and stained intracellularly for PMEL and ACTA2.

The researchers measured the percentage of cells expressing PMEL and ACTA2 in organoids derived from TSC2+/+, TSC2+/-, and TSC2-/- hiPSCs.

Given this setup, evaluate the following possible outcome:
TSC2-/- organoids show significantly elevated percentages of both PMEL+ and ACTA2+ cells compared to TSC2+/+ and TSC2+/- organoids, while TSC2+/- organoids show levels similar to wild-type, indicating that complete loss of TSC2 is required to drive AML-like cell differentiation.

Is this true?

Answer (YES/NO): YES